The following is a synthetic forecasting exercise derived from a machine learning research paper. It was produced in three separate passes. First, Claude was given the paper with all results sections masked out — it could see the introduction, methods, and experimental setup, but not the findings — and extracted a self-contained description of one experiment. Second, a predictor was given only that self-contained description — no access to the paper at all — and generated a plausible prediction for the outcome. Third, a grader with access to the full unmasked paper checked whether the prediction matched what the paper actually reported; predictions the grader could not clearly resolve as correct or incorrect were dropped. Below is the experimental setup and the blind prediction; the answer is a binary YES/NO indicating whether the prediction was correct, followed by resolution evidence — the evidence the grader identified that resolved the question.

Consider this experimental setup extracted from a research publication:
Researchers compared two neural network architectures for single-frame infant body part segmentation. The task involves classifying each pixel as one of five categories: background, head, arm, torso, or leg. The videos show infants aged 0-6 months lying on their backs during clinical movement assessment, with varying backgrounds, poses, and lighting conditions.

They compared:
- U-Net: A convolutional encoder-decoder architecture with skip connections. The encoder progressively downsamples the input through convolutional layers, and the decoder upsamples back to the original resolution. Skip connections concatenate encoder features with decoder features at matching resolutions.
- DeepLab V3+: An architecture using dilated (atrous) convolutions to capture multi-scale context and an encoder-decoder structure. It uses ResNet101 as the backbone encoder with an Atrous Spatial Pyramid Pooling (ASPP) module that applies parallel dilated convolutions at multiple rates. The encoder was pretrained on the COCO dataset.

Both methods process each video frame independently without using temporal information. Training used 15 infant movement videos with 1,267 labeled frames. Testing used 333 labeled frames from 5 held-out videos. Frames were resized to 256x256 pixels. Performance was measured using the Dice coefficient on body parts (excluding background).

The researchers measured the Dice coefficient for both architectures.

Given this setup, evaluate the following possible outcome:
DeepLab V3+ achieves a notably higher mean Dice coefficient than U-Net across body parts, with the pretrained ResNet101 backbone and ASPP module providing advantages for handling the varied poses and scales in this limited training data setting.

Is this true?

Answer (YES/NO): YES